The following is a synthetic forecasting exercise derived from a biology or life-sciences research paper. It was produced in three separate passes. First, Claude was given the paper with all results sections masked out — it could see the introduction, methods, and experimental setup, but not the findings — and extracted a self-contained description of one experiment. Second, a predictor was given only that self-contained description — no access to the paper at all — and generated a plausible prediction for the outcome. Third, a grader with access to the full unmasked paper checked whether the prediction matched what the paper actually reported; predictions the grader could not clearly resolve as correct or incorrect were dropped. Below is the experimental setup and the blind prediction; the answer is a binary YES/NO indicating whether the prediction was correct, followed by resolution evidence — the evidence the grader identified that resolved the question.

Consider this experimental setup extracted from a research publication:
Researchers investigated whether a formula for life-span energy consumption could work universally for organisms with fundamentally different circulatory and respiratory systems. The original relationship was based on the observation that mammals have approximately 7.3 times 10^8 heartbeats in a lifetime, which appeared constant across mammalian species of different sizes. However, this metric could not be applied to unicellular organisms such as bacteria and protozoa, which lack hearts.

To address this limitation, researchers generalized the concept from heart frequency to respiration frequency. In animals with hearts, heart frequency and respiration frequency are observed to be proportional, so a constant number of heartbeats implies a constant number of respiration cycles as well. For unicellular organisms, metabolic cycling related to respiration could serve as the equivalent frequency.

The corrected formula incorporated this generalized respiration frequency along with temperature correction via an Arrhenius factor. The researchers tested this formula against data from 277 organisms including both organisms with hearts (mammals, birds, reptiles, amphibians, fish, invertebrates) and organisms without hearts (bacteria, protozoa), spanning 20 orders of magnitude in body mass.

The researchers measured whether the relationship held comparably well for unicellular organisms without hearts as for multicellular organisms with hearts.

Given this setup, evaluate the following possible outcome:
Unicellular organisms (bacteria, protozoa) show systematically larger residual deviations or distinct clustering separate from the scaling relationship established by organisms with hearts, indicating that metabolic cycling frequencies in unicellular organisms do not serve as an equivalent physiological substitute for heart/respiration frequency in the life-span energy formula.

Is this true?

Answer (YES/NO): NO